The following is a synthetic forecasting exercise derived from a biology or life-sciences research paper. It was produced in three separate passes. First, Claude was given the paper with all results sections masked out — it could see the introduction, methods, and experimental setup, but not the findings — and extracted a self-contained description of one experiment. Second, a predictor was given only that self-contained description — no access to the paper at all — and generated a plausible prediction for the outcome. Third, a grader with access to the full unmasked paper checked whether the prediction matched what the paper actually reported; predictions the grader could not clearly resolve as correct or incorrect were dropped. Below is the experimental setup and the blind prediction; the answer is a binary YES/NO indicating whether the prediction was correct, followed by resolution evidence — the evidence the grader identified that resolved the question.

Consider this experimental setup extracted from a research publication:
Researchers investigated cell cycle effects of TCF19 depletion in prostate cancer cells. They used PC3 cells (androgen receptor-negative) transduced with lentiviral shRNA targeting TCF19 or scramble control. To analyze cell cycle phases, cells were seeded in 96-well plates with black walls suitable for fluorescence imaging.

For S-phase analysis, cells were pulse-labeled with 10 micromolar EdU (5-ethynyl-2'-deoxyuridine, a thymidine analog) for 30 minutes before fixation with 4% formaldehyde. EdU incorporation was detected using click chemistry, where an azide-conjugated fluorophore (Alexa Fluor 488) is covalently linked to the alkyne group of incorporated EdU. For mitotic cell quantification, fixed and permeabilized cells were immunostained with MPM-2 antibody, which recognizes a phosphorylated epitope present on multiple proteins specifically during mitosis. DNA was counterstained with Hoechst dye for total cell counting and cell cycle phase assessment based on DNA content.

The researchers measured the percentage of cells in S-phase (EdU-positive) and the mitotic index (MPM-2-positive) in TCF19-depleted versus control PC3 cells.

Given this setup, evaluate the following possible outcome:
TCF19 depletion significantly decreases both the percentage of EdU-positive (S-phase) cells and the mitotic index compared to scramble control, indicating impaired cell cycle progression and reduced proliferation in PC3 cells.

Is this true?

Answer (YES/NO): NO